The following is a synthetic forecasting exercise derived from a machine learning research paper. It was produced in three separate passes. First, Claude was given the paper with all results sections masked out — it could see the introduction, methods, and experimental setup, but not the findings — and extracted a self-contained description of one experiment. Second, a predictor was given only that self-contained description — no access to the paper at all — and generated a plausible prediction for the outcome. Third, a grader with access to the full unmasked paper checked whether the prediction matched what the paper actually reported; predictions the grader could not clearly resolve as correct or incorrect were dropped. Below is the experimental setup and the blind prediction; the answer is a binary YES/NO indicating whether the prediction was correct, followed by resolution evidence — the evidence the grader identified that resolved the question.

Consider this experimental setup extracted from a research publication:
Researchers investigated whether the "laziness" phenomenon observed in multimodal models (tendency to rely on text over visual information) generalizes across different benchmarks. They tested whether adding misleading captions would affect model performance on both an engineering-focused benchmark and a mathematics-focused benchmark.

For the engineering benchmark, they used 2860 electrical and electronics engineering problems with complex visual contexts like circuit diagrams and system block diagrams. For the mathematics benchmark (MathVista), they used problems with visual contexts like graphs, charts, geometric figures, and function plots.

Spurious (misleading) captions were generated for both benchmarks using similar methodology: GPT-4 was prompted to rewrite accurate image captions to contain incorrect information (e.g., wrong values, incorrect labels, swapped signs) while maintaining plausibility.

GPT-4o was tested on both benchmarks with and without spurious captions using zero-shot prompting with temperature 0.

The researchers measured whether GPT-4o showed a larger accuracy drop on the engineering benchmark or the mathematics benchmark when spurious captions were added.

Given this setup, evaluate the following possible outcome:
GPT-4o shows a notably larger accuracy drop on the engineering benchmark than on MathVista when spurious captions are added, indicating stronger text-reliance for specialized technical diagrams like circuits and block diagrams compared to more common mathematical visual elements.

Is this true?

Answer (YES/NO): NO